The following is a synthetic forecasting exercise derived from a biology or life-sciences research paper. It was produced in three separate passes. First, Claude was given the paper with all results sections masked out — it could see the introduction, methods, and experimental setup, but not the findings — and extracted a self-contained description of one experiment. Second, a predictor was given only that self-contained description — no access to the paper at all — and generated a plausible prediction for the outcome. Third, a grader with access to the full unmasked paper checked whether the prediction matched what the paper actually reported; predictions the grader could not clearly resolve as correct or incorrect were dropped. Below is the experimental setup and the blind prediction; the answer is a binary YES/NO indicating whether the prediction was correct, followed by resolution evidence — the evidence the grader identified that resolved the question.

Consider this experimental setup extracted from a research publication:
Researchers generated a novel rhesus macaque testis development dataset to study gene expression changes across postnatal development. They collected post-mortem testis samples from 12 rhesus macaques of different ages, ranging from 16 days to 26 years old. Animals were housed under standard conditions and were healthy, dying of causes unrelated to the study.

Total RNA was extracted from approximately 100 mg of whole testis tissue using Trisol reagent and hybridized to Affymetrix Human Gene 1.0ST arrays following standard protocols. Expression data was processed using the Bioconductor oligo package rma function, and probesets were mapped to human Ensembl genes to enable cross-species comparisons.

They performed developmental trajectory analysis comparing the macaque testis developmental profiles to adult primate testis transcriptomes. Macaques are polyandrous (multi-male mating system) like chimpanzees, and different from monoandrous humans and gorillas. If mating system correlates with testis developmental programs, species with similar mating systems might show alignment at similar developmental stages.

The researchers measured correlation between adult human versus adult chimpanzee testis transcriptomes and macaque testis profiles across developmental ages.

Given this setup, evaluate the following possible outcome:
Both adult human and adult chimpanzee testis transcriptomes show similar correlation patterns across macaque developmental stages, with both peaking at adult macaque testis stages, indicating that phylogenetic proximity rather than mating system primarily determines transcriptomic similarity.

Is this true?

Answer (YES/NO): NO